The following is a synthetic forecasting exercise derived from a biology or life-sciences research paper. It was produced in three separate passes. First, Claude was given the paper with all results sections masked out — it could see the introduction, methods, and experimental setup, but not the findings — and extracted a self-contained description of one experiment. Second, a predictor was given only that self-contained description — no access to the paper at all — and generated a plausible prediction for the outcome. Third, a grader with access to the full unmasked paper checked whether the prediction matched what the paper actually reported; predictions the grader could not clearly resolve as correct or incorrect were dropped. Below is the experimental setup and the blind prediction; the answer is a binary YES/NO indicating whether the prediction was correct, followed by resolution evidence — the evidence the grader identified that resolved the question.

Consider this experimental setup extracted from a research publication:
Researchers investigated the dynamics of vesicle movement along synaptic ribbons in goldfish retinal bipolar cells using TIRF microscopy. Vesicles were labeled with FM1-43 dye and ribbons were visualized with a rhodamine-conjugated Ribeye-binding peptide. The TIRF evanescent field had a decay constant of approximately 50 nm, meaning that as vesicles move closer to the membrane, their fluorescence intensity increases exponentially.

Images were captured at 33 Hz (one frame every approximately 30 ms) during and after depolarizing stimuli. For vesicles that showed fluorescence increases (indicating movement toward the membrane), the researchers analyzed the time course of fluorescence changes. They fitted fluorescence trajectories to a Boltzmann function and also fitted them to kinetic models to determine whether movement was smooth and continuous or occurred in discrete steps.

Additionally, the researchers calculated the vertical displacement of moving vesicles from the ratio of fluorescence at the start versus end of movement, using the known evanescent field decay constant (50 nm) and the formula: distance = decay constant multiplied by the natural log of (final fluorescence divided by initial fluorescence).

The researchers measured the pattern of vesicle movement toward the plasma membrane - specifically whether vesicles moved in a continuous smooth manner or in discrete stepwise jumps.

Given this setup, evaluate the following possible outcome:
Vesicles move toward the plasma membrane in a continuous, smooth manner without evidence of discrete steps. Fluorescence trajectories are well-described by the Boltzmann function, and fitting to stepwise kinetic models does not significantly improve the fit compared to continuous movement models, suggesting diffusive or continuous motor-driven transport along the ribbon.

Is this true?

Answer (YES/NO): NO